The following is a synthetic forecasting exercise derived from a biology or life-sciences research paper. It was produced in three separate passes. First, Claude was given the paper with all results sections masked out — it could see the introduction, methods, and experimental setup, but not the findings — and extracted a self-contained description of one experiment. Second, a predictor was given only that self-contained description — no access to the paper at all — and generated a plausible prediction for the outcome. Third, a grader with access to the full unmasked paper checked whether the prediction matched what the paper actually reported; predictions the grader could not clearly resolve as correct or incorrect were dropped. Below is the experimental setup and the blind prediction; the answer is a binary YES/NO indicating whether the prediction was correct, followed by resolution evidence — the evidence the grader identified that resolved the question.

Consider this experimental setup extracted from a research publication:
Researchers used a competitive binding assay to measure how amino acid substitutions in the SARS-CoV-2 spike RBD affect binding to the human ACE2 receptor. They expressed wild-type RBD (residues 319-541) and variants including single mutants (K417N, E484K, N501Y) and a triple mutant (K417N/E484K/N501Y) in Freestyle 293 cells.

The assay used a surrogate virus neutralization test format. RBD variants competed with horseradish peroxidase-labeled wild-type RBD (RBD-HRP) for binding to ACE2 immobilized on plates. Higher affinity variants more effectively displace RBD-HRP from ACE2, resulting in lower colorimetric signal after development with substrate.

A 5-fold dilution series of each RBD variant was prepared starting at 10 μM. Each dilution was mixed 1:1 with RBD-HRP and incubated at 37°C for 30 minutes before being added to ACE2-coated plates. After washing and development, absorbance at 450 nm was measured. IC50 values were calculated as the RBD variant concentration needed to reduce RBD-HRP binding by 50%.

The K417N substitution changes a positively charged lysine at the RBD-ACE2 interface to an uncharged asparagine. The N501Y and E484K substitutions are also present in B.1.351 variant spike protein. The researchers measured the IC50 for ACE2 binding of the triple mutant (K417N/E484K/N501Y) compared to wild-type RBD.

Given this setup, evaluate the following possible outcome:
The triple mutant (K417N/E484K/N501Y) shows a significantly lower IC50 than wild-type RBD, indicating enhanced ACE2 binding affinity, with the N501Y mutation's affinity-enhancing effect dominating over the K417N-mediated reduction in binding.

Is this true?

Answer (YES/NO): YES